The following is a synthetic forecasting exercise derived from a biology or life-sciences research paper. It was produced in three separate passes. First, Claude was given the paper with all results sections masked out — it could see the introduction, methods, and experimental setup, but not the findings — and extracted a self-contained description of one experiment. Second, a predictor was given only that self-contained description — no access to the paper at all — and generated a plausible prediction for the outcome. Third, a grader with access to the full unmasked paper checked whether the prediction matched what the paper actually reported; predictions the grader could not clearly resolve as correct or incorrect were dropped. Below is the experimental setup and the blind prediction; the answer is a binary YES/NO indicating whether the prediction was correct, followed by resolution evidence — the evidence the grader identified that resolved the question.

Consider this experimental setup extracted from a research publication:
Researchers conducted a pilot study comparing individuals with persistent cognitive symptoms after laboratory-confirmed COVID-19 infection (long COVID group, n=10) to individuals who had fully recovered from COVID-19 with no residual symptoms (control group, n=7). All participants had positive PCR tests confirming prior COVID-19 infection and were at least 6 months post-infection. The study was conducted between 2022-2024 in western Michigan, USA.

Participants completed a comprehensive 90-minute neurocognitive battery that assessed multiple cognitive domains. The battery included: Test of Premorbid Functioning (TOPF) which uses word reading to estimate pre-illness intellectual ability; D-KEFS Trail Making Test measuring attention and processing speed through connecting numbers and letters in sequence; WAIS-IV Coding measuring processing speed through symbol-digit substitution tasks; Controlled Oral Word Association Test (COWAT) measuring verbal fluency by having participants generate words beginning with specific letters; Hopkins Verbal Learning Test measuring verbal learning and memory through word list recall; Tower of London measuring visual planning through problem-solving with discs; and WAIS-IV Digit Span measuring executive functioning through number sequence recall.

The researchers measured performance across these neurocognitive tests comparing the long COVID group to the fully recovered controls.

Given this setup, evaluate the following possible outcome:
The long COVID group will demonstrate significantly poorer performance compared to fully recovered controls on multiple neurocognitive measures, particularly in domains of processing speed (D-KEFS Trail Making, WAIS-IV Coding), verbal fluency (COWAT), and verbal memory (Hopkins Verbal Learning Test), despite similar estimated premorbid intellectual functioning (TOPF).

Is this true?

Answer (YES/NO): NO